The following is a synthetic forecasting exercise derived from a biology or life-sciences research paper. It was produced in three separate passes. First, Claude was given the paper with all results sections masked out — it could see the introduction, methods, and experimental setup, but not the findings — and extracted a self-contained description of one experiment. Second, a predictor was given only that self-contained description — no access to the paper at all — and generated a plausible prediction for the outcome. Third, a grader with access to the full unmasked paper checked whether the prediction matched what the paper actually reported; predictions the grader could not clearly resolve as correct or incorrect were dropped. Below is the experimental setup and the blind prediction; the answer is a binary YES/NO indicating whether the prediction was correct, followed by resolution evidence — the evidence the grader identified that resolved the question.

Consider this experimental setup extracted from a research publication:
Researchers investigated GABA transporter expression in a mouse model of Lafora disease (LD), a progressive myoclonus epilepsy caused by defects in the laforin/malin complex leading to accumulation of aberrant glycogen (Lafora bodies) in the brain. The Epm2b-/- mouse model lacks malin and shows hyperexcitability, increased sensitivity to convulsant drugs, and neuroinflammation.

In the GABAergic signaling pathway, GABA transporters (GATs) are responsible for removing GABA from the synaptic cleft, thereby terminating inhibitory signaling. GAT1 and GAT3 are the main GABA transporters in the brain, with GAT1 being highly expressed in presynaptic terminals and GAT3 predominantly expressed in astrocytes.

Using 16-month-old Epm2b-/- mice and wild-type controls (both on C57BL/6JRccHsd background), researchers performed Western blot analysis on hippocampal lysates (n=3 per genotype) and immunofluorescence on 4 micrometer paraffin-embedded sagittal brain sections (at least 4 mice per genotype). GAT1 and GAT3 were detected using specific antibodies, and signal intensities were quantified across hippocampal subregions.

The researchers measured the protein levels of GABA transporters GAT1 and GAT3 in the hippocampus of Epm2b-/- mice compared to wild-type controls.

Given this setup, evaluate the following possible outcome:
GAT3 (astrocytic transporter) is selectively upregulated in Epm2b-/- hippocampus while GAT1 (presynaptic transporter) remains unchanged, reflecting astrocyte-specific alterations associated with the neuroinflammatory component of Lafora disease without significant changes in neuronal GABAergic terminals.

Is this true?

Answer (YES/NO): NO